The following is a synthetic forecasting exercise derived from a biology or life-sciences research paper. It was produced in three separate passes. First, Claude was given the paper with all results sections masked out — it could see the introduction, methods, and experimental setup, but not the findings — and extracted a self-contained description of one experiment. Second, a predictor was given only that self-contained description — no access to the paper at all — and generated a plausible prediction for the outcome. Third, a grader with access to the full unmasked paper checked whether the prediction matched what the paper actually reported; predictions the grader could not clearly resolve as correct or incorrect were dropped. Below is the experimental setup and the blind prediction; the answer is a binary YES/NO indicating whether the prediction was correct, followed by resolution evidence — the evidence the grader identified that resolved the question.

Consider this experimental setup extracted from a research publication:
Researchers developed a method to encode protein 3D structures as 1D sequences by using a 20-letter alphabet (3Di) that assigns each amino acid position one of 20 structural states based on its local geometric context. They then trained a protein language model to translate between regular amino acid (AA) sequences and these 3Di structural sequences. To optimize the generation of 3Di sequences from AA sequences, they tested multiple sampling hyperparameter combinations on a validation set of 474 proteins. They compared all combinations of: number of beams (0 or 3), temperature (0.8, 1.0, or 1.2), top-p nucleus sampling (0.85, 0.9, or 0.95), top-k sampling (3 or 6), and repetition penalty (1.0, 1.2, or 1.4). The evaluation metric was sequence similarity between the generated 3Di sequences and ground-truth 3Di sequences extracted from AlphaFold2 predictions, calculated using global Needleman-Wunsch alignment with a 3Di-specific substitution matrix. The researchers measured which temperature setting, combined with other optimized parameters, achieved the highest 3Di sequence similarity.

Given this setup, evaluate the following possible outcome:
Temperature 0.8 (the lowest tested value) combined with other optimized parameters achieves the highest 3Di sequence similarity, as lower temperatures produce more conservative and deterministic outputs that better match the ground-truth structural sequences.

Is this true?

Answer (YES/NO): NO